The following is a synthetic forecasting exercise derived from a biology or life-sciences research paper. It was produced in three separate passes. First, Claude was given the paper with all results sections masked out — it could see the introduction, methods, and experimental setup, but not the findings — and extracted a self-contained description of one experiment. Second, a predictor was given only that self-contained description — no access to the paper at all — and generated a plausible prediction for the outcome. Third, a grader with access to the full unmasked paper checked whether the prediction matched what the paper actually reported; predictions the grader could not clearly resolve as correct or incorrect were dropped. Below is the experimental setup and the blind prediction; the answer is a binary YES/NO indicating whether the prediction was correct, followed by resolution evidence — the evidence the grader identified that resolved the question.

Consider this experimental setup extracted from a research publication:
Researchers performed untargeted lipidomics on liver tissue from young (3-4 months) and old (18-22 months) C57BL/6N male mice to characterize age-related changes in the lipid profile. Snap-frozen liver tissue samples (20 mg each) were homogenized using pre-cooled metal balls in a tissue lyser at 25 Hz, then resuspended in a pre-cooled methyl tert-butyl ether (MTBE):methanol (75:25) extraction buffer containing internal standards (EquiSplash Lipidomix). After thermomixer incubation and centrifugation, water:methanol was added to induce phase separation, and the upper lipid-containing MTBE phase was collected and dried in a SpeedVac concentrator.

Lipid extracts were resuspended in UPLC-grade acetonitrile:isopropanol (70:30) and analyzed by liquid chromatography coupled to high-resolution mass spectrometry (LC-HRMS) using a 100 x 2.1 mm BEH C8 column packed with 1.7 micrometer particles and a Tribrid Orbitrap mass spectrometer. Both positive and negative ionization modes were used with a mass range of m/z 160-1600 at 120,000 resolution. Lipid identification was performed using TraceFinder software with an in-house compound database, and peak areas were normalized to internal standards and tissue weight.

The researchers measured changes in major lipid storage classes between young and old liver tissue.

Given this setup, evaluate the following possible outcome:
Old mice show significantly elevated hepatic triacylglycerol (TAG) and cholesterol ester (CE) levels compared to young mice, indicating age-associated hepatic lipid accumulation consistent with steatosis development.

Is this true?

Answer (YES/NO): NO